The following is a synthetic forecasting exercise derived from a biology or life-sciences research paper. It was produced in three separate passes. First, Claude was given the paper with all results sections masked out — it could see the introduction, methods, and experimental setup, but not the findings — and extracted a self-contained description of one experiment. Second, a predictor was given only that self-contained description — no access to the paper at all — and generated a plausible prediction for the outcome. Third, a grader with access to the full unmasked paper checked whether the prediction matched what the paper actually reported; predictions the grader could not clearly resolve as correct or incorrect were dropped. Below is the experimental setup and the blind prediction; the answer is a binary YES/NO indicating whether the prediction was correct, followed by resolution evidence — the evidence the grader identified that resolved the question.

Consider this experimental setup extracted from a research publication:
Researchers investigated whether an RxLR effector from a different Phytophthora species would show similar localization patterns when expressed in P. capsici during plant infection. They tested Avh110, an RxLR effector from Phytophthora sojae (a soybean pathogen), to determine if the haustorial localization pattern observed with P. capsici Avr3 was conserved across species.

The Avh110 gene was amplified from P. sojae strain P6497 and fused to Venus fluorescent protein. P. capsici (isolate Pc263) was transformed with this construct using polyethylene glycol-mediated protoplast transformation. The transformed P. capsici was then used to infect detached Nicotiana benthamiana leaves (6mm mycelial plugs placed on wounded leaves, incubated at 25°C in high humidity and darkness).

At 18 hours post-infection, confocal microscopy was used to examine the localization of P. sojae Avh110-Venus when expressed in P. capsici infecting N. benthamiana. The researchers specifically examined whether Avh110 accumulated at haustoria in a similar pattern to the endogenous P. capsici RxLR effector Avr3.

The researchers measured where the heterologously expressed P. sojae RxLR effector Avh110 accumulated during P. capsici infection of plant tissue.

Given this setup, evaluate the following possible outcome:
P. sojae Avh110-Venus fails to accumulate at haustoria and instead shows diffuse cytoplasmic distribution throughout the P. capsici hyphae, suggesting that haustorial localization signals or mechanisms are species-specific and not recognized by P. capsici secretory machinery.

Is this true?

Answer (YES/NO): NO